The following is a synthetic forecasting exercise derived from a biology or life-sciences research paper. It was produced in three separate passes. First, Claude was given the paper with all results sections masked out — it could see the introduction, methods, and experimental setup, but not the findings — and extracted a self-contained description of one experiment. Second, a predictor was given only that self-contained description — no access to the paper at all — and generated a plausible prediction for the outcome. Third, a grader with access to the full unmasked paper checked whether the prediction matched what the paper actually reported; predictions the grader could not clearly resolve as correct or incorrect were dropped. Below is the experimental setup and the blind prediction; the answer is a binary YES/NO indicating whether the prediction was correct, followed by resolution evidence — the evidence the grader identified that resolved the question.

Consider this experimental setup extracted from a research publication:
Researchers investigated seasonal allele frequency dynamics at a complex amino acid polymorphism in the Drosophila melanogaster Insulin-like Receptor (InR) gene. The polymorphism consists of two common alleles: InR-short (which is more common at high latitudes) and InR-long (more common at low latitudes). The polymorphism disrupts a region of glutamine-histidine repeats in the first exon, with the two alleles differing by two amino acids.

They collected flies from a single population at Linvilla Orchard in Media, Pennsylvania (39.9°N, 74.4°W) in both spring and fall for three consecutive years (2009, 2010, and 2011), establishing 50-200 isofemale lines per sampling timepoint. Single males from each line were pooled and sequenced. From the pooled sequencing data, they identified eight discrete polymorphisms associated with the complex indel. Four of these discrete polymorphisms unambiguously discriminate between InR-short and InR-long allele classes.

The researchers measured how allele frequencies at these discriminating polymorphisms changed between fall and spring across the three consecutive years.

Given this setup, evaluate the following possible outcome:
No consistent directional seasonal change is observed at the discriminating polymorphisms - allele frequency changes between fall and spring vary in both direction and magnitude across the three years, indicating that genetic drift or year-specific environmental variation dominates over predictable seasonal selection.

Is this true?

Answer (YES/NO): NO